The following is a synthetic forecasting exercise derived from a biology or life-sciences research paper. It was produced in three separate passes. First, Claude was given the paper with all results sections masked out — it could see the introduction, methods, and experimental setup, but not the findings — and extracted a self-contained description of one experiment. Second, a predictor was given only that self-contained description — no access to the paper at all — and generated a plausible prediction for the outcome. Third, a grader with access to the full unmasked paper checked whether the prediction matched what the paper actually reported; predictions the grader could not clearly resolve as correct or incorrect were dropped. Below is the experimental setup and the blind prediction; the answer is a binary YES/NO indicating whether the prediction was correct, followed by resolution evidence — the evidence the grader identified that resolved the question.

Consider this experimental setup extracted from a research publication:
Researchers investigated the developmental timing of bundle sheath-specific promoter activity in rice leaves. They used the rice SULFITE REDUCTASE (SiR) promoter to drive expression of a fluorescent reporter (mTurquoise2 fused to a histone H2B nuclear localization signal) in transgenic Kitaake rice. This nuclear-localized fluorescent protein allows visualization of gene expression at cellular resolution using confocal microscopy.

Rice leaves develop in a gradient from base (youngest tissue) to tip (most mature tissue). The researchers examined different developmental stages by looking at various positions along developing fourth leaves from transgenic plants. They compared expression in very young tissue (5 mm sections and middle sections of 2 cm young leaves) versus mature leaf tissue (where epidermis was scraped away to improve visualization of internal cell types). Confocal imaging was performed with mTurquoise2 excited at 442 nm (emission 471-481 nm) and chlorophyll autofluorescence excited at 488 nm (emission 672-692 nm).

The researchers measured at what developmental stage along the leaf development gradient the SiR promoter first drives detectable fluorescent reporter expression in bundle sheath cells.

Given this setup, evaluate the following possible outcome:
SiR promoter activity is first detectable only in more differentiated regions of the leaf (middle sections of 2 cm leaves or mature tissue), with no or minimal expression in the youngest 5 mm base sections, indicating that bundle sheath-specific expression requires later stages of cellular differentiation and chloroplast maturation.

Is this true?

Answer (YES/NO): NO